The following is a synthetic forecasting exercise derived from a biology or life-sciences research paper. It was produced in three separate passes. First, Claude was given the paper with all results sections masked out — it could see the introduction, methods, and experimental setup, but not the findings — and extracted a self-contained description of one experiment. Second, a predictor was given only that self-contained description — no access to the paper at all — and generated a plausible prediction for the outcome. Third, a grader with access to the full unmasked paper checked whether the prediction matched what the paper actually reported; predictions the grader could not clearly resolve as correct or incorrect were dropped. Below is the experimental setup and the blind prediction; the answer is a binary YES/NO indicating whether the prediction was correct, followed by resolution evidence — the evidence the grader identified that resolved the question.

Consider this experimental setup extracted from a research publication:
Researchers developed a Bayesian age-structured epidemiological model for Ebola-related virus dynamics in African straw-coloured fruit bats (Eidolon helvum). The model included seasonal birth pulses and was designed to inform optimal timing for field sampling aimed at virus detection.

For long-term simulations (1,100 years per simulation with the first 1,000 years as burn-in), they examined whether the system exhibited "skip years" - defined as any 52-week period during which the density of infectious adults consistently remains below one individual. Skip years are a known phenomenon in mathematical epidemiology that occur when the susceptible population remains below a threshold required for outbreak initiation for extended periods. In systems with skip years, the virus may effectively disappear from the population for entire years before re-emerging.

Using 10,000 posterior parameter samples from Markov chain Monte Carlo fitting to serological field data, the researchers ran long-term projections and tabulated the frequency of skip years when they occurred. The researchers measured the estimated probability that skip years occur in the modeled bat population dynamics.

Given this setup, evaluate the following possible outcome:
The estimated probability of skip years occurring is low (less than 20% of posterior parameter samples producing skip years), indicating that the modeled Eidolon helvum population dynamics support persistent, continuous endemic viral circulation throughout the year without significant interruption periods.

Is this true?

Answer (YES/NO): YES